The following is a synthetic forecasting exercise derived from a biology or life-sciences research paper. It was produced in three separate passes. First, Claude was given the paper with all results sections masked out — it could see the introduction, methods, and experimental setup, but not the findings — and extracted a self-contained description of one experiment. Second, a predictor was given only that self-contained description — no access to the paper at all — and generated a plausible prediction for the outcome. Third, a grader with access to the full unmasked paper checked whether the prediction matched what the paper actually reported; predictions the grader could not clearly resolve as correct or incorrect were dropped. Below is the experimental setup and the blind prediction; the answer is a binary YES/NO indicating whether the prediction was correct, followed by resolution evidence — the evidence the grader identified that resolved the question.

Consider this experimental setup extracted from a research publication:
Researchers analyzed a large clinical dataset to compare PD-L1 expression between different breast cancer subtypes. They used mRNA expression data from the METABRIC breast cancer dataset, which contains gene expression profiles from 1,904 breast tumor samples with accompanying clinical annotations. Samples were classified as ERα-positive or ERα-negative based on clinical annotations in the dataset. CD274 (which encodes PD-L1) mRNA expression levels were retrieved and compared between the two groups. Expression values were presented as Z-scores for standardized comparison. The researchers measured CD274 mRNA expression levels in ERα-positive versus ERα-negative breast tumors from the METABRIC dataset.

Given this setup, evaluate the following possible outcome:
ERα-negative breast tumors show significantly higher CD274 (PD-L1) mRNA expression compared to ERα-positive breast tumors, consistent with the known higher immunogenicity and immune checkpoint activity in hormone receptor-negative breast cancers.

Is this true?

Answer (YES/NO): YES